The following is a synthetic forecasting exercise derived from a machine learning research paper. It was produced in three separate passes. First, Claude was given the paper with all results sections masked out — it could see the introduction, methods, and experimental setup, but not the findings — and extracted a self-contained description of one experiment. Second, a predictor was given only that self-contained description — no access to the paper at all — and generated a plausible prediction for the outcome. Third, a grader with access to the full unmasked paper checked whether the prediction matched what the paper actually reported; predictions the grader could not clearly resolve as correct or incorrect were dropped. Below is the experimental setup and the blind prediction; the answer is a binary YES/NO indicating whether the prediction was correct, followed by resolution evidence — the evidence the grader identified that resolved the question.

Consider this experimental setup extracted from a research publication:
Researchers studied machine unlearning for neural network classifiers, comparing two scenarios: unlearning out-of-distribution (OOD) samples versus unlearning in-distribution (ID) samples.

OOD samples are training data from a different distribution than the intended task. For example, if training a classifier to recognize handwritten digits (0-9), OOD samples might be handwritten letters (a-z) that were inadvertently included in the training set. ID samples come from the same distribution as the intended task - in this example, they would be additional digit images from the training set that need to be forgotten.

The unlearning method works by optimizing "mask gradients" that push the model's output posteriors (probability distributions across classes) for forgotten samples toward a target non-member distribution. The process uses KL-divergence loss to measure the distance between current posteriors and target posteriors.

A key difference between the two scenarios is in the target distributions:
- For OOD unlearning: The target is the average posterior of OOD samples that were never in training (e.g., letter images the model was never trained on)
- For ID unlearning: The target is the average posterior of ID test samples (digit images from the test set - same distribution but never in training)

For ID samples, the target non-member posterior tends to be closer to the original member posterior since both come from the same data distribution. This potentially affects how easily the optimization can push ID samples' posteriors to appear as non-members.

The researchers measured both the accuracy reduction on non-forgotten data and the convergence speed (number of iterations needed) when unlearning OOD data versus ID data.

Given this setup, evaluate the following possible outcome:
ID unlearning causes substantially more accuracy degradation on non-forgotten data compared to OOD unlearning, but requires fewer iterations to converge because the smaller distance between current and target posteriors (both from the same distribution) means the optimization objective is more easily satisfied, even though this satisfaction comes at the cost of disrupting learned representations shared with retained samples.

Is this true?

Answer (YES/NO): NO